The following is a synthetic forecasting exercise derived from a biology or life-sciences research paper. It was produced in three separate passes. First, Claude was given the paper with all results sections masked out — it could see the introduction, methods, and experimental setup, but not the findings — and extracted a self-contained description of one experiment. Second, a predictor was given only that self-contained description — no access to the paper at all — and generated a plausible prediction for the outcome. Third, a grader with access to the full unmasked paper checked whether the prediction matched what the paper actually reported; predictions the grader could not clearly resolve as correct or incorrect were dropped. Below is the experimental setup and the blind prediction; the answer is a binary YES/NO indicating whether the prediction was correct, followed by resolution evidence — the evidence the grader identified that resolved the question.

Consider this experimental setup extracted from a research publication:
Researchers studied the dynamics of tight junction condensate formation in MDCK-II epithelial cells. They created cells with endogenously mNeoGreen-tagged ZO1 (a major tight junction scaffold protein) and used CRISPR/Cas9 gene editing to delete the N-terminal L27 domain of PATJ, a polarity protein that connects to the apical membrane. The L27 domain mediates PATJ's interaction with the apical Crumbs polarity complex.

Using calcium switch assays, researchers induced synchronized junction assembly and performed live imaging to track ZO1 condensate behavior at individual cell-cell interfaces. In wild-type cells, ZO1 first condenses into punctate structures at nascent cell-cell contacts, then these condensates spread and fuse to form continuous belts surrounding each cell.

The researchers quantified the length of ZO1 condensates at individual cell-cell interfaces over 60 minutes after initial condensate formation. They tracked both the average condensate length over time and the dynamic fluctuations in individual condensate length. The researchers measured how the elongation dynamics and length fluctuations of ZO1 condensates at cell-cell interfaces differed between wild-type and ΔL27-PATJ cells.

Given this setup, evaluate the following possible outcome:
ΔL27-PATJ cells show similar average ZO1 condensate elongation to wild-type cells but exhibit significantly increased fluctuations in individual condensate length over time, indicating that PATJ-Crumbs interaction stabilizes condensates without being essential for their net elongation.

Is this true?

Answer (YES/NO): NO